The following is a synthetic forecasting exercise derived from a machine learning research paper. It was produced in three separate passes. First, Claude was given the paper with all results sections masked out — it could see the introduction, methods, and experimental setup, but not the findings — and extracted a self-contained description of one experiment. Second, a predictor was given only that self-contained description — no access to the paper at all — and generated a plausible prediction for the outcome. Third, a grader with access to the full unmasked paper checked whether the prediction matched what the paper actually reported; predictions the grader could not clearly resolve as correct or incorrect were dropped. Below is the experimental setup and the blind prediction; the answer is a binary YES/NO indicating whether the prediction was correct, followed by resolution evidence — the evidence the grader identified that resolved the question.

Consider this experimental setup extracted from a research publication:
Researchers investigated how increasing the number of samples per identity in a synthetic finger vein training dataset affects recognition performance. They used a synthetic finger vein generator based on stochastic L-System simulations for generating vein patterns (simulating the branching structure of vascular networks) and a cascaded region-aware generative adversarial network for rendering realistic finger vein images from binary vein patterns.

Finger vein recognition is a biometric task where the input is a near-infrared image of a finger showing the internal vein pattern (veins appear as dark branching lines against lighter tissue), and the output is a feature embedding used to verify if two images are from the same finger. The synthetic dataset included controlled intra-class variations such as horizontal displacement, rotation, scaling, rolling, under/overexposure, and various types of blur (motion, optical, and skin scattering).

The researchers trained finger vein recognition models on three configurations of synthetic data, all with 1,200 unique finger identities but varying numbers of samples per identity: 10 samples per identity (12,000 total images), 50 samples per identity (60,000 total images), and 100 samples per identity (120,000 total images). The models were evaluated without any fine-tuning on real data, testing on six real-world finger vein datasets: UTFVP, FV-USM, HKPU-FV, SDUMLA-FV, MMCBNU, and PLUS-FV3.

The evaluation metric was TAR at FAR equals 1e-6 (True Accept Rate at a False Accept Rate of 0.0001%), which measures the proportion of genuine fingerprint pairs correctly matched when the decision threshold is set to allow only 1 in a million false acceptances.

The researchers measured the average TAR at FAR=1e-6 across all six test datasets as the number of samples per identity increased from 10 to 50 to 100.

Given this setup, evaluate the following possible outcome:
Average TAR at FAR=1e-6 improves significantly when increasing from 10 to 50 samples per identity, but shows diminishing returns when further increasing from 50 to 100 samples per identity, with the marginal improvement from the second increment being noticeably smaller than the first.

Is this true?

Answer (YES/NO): YES